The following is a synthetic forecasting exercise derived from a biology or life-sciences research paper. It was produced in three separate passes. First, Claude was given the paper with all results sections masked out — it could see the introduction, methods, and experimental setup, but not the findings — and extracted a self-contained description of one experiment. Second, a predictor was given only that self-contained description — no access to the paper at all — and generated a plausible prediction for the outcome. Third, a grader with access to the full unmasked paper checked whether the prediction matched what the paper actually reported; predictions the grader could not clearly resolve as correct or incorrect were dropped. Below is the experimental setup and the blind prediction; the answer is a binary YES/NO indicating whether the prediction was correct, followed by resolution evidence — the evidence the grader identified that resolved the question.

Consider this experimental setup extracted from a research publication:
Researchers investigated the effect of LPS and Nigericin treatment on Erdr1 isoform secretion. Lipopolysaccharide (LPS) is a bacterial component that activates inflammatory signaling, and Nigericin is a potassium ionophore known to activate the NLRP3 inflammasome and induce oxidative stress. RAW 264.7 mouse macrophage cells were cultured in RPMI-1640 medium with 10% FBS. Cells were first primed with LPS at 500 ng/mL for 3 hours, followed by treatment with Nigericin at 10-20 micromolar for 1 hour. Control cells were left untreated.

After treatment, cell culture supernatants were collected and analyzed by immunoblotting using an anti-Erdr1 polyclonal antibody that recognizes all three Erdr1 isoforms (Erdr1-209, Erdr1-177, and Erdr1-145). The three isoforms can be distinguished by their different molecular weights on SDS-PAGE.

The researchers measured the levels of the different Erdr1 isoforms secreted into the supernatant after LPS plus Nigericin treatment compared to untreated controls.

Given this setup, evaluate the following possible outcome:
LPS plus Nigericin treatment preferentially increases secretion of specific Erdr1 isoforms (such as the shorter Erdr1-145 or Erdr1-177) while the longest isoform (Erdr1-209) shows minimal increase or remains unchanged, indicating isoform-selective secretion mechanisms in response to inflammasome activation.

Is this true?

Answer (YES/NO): NO